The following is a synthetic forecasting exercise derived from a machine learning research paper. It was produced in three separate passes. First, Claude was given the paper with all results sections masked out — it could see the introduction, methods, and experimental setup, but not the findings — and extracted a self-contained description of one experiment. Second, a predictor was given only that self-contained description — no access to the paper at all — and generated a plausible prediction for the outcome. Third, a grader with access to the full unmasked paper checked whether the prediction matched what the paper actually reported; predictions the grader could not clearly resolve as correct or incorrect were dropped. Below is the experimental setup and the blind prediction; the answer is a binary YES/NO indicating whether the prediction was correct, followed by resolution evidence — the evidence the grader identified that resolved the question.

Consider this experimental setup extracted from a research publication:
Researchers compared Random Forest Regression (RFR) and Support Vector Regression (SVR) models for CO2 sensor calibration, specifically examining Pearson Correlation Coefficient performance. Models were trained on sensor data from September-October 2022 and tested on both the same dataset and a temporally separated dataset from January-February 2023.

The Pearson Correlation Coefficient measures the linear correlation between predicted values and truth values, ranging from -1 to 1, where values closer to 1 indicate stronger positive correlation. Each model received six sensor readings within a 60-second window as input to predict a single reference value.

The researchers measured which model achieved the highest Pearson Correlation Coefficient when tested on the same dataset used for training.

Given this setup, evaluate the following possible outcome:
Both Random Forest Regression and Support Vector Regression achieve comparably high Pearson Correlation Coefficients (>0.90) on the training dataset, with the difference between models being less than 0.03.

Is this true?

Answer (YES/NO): NO